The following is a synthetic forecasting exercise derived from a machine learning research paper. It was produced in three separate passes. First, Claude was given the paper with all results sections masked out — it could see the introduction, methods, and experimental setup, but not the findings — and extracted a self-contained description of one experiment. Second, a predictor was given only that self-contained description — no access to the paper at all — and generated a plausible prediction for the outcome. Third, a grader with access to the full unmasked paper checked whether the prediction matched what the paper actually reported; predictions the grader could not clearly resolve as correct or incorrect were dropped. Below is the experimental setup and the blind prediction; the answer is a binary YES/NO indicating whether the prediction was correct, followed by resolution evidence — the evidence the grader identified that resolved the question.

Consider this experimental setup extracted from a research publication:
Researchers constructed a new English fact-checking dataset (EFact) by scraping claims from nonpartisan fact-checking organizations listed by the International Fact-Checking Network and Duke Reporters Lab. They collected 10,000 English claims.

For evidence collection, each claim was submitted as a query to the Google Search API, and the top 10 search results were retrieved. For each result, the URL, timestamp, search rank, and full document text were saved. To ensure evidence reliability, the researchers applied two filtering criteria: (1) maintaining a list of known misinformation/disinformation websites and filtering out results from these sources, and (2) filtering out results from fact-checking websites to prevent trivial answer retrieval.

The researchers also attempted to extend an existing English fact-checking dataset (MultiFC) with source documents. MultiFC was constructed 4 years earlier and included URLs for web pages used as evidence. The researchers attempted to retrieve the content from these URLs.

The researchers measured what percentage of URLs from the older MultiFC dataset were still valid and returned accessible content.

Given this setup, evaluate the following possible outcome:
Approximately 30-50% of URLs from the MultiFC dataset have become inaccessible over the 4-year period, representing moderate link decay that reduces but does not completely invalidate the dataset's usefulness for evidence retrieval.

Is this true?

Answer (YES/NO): NO